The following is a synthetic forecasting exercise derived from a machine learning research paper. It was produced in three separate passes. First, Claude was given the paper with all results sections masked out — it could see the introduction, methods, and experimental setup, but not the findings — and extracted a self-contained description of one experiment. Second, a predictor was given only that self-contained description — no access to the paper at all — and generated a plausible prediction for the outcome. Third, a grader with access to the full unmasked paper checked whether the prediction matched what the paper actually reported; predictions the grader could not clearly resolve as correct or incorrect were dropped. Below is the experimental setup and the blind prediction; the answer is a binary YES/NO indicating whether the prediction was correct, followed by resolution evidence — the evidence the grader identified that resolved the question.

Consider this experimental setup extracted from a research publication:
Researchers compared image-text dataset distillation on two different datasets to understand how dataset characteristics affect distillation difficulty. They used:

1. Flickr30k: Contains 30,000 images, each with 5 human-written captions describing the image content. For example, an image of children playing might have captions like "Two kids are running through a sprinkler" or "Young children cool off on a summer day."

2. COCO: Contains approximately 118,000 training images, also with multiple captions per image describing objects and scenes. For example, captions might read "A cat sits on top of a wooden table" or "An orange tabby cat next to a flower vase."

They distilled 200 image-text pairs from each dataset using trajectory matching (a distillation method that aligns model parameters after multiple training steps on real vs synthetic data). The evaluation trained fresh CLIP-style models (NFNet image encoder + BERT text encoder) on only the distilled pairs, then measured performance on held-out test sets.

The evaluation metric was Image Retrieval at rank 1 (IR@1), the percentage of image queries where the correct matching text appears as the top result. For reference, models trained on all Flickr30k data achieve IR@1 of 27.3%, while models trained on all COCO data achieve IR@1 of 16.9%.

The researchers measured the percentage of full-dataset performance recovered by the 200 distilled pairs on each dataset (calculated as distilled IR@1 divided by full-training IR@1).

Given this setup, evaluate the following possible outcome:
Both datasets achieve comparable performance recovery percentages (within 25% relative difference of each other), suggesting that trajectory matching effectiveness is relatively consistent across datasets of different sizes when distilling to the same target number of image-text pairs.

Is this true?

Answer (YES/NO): NO